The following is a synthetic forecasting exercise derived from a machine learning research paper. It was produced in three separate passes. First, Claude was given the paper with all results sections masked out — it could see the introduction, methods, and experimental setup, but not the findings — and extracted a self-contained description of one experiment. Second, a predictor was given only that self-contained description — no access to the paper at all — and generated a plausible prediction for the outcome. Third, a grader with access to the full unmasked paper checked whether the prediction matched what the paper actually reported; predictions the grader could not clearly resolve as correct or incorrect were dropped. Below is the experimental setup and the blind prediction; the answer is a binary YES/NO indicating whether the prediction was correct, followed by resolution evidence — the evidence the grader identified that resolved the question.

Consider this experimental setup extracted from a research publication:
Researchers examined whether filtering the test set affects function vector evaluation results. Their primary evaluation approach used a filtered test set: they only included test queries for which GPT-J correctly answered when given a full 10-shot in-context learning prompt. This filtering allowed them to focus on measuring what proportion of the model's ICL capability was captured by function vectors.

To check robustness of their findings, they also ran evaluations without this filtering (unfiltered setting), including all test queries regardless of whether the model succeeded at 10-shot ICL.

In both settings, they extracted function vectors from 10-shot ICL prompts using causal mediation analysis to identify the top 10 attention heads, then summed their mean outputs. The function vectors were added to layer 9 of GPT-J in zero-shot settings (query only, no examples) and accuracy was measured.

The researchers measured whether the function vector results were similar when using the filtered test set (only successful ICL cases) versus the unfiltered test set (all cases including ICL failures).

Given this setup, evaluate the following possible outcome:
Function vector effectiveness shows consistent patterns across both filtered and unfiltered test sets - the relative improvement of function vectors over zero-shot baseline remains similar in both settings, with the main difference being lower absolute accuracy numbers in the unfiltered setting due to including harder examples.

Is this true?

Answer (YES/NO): YES